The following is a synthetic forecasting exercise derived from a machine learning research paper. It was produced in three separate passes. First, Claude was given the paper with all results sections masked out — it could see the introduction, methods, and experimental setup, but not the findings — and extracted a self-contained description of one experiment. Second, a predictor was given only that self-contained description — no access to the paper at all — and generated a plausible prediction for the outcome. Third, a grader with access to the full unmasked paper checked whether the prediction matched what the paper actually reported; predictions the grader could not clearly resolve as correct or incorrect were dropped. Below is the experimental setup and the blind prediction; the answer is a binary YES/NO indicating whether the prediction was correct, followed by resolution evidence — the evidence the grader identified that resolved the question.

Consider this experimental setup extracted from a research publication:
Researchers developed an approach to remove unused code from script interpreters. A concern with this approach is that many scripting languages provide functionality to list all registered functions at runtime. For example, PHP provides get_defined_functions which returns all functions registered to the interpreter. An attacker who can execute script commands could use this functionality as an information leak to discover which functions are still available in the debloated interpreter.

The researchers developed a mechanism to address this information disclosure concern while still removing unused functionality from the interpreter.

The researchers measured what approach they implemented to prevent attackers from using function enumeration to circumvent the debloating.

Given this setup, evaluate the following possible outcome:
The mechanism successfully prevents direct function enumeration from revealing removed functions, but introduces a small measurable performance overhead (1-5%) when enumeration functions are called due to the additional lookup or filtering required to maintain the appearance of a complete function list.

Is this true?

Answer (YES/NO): NO